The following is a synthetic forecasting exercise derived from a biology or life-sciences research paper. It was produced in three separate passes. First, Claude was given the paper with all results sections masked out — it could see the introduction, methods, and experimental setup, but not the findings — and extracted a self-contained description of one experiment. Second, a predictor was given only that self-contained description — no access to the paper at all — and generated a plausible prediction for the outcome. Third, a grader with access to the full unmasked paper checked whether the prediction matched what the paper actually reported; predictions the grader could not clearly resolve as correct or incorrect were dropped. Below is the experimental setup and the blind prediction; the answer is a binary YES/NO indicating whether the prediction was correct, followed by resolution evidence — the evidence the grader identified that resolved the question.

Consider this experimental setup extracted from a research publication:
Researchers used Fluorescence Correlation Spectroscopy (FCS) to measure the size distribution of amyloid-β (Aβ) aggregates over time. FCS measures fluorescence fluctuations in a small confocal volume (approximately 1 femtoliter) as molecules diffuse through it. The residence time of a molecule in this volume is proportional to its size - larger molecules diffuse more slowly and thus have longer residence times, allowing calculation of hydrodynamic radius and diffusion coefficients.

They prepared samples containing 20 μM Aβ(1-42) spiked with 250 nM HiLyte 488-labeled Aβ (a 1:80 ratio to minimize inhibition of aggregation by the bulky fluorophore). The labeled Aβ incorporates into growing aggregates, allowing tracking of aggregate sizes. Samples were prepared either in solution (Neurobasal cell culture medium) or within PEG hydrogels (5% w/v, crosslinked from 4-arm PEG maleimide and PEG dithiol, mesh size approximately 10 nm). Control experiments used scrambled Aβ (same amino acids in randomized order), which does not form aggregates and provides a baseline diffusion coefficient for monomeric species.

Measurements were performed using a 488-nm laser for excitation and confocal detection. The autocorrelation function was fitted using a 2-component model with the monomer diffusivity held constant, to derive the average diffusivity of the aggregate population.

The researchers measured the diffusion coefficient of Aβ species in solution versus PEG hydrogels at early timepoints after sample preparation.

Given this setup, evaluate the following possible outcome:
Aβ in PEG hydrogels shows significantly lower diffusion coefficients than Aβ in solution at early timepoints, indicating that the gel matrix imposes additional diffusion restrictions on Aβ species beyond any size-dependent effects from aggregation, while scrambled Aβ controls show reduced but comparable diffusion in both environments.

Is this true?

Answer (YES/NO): YES